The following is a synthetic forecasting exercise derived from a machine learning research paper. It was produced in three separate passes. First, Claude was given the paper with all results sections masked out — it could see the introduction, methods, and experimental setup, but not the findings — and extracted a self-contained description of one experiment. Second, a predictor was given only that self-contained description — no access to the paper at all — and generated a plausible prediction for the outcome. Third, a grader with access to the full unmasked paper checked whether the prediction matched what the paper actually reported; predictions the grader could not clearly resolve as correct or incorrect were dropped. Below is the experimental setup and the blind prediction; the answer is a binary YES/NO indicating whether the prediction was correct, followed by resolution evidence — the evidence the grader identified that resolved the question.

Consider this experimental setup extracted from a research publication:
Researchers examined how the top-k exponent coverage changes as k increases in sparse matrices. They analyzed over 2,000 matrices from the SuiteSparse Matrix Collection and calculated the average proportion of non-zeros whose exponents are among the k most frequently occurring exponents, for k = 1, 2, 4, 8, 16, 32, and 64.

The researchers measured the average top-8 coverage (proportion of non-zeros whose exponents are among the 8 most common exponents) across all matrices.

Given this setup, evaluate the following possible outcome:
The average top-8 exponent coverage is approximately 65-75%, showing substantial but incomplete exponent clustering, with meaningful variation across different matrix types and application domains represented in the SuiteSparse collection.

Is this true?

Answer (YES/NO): NO